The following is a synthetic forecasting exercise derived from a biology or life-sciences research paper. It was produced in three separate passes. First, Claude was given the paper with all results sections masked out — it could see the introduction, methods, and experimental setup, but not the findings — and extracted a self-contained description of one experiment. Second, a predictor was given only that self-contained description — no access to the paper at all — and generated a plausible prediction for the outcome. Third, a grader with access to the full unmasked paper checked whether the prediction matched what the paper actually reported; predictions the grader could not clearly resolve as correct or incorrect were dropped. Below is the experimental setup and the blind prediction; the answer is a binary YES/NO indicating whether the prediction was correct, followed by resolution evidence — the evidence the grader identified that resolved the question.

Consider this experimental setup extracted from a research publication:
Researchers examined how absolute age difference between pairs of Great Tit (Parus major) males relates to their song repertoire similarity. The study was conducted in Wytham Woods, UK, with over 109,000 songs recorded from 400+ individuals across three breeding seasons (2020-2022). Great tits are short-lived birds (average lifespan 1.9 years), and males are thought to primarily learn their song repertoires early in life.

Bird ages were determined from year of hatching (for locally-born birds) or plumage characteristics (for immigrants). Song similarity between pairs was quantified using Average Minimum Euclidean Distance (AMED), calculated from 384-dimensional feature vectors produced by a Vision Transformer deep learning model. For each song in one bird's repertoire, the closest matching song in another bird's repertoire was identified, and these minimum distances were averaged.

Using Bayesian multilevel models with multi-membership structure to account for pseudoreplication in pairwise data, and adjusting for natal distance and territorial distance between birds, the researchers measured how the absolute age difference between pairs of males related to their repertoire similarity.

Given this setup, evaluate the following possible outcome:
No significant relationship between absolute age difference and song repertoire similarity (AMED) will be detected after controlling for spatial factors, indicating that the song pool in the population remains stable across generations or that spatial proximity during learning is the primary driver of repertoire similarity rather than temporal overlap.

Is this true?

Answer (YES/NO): NO